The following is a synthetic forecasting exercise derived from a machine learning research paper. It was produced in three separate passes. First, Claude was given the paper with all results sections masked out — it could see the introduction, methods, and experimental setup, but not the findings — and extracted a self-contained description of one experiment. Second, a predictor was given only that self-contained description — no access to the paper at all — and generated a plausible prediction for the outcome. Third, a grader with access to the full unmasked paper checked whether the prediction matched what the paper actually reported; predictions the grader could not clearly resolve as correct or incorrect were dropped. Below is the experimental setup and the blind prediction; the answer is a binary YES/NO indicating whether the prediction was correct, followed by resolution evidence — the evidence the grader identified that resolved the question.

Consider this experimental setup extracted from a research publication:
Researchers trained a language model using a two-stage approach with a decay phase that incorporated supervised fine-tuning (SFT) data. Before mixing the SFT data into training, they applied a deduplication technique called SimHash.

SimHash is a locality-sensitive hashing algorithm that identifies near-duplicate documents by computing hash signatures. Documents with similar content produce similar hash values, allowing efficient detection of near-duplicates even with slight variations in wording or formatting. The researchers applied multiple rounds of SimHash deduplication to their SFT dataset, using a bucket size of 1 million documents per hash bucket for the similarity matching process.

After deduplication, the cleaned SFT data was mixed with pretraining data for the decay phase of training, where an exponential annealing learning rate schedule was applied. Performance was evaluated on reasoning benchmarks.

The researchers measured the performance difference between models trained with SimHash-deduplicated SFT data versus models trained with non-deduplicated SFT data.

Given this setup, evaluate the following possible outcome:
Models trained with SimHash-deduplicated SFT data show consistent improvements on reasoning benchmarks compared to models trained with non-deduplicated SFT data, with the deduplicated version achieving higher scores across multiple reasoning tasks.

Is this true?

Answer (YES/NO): YES